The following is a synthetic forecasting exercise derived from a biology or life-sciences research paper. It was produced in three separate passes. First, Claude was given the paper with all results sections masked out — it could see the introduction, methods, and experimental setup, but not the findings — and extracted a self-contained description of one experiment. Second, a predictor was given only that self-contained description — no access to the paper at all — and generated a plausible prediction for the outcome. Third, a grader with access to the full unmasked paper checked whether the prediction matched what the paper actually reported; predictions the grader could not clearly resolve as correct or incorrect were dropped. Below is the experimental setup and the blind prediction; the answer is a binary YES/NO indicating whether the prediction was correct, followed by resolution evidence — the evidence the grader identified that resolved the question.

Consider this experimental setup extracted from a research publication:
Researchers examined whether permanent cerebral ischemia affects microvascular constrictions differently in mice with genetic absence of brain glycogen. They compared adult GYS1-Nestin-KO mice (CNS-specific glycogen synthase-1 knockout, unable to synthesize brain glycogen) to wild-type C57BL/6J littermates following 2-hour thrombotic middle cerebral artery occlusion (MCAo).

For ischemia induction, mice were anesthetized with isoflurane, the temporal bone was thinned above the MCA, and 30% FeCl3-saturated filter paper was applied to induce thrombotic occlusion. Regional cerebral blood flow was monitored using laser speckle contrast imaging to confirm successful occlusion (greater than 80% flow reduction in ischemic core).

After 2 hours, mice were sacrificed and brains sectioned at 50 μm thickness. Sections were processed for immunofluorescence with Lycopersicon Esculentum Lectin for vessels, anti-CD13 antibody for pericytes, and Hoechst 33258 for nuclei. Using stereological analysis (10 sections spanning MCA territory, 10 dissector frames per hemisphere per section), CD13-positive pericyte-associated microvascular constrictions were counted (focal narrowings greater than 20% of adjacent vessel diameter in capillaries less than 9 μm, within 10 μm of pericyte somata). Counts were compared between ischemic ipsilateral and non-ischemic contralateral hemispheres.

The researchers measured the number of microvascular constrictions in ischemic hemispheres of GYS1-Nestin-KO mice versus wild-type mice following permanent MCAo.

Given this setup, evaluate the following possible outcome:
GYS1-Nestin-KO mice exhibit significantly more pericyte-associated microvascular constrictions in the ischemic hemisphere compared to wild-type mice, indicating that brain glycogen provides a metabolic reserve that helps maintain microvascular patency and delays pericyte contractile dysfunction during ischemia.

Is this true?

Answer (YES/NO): YES